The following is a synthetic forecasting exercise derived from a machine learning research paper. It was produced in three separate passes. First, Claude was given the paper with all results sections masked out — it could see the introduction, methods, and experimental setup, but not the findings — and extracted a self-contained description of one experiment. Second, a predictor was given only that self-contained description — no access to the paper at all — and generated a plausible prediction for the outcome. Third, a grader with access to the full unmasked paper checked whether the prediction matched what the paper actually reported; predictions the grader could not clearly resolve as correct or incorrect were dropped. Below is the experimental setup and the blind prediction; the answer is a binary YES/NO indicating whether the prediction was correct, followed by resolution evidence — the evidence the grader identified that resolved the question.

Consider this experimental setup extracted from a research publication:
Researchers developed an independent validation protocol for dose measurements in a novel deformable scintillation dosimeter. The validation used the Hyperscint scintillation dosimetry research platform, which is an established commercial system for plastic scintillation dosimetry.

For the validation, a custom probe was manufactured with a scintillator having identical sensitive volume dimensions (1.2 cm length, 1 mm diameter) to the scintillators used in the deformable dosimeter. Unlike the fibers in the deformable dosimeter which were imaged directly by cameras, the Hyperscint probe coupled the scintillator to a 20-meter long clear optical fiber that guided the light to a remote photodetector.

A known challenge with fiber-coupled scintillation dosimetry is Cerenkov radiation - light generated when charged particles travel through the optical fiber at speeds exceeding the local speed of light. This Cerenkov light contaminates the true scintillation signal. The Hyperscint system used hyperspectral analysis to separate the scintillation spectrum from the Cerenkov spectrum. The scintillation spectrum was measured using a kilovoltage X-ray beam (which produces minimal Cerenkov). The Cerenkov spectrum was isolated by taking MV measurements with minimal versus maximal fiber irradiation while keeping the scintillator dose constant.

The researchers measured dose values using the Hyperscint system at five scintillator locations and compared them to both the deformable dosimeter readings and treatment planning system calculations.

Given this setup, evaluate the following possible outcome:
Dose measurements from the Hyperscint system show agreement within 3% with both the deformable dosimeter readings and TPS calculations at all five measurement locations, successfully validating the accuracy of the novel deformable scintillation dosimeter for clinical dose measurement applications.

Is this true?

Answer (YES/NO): NO